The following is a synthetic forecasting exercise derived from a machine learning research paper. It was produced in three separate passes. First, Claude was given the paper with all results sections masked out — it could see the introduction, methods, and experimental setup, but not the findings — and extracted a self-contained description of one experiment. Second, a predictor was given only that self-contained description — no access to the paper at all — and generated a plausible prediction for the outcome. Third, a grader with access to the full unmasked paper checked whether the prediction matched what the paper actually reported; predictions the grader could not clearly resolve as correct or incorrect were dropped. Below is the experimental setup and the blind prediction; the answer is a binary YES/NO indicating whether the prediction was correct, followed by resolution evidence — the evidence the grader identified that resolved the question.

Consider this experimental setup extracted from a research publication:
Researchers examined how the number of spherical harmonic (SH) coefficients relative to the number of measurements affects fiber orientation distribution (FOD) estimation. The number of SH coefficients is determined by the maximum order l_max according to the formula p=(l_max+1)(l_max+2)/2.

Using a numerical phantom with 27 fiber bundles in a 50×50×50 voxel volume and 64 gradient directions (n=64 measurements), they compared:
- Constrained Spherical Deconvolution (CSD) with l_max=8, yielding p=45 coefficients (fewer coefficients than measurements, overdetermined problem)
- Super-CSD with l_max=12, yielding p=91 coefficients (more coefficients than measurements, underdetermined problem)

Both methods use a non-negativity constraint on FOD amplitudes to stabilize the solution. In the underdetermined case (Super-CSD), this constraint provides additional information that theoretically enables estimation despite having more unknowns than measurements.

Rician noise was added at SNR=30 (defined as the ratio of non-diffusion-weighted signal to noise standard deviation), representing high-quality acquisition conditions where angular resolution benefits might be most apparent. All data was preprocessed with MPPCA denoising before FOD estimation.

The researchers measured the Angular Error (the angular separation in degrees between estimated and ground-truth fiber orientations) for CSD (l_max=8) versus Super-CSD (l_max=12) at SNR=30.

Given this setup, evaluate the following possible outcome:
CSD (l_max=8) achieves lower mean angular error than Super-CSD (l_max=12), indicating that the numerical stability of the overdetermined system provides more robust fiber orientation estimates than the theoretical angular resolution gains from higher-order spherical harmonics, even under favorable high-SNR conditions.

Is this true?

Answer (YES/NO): YES